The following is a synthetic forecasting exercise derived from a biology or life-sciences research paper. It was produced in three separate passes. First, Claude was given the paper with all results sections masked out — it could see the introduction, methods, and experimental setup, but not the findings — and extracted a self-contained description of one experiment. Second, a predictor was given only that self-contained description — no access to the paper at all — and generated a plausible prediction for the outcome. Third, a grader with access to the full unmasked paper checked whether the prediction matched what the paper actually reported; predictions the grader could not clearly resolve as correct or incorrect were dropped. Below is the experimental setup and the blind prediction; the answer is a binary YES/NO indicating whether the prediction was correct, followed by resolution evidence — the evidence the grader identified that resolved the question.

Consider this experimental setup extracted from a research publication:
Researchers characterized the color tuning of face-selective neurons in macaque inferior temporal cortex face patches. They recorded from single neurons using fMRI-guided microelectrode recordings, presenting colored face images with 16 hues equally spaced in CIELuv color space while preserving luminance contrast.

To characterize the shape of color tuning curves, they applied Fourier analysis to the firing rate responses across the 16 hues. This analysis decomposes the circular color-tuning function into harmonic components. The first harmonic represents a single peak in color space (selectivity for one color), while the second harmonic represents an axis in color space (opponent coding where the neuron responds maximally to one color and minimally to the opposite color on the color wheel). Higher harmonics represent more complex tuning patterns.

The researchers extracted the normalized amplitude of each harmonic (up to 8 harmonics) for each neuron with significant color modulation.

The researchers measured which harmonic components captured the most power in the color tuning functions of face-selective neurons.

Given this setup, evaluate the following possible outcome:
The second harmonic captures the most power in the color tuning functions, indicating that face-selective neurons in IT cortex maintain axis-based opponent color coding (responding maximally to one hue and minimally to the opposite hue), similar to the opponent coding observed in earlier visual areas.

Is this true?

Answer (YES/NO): NO